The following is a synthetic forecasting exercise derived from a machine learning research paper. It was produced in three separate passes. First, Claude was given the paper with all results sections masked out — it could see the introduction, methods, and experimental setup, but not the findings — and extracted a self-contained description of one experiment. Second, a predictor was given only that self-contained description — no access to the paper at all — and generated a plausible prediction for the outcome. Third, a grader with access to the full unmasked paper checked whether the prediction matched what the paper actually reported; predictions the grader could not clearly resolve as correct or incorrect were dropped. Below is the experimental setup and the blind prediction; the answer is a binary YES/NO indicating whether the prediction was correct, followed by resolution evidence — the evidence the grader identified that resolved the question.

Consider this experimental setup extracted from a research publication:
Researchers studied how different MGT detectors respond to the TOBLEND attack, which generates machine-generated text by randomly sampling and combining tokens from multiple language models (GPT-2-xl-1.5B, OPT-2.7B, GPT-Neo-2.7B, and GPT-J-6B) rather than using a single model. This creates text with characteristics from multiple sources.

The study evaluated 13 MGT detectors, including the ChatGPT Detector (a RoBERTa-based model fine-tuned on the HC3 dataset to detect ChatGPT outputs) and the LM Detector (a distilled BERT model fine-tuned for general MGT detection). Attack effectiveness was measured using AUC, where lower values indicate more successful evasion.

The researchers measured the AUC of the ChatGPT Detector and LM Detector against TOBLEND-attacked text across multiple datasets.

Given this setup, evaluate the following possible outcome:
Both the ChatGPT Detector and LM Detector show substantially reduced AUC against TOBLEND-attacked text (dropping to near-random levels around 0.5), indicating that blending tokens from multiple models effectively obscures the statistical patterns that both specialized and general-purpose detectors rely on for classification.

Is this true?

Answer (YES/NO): NO